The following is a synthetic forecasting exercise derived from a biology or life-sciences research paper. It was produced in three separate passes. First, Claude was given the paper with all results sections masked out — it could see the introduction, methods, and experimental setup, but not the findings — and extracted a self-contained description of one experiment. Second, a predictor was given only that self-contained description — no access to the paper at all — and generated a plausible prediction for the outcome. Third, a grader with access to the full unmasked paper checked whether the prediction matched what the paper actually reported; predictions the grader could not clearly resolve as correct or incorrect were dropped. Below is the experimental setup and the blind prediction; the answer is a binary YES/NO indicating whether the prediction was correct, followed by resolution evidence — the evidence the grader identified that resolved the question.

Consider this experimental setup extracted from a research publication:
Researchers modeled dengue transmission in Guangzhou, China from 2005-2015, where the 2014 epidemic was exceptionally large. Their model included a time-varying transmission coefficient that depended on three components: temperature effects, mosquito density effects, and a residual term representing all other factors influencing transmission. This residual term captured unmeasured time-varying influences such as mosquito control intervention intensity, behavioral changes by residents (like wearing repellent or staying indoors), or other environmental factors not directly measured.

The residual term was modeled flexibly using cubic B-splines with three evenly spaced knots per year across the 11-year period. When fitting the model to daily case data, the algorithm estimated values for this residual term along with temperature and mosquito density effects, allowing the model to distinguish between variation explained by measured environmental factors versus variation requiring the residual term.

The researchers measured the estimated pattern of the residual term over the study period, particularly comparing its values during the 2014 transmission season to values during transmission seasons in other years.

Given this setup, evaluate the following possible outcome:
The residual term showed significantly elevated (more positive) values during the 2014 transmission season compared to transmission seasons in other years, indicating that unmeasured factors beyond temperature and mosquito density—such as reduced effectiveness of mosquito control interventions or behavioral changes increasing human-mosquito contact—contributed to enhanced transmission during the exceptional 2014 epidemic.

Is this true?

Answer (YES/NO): YES